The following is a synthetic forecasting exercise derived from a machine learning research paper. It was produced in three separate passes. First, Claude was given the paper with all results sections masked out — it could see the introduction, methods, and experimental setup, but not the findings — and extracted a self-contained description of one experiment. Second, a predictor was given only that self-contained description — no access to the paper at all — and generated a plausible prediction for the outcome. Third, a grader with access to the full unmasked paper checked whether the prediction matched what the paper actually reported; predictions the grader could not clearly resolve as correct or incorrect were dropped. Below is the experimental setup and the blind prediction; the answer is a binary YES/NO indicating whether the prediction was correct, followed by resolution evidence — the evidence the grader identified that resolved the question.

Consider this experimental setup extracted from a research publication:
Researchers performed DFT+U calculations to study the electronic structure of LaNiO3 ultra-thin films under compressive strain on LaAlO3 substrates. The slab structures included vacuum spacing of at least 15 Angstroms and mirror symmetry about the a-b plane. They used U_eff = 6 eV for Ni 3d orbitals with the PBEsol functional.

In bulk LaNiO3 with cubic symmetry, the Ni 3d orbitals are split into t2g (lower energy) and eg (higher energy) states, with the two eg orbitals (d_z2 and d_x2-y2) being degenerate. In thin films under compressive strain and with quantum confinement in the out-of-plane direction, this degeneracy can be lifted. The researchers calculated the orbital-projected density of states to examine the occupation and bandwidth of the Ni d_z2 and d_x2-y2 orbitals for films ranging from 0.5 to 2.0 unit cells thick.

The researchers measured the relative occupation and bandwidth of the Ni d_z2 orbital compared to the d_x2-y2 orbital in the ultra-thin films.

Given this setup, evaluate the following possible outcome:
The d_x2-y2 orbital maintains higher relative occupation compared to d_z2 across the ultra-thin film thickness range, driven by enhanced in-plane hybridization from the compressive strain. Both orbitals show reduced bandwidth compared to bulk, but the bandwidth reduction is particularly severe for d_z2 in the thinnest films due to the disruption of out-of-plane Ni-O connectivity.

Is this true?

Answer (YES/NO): NO